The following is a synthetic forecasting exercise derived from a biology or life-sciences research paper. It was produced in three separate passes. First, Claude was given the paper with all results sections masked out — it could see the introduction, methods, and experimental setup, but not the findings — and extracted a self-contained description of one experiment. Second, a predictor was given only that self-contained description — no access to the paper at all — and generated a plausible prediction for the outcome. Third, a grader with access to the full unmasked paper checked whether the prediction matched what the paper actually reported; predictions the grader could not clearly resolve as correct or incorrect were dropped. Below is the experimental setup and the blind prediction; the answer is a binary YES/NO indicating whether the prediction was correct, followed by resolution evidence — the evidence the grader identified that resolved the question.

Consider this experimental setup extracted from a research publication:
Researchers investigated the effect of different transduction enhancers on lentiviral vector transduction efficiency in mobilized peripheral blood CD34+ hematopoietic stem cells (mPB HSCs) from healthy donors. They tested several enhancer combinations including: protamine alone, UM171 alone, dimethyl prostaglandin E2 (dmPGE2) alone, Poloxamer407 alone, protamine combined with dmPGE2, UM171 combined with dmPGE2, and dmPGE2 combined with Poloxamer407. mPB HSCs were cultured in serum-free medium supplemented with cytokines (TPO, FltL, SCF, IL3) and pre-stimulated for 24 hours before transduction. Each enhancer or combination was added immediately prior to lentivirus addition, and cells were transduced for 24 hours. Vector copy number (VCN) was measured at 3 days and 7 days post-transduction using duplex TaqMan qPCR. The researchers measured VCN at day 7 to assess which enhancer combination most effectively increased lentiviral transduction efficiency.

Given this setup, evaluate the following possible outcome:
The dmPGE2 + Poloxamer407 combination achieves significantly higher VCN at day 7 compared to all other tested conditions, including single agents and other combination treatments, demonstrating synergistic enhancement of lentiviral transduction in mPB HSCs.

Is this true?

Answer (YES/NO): YES